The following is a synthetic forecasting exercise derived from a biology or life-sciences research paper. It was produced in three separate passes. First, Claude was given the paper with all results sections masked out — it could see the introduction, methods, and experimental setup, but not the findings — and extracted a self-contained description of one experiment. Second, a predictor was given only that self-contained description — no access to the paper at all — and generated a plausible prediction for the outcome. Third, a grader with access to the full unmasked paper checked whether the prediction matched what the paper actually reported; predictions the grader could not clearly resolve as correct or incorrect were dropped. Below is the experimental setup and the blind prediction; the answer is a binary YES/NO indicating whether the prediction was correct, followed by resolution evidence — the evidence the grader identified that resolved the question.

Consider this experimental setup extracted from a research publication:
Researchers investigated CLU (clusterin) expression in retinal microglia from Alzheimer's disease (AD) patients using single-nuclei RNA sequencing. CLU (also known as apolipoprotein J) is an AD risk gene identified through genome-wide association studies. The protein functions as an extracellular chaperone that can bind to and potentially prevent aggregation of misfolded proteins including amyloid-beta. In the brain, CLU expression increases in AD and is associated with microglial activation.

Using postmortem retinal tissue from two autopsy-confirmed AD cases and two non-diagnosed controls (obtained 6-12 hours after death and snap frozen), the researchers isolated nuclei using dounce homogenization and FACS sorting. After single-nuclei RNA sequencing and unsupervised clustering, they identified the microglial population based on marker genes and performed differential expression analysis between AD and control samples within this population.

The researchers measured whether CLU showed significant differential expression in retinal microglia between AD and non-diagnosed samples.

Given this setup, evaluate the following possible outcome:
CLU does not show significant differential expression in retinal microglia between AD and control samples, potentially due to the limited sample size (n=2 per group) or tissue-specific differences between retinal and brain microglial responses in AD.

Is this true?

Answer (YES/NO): NO